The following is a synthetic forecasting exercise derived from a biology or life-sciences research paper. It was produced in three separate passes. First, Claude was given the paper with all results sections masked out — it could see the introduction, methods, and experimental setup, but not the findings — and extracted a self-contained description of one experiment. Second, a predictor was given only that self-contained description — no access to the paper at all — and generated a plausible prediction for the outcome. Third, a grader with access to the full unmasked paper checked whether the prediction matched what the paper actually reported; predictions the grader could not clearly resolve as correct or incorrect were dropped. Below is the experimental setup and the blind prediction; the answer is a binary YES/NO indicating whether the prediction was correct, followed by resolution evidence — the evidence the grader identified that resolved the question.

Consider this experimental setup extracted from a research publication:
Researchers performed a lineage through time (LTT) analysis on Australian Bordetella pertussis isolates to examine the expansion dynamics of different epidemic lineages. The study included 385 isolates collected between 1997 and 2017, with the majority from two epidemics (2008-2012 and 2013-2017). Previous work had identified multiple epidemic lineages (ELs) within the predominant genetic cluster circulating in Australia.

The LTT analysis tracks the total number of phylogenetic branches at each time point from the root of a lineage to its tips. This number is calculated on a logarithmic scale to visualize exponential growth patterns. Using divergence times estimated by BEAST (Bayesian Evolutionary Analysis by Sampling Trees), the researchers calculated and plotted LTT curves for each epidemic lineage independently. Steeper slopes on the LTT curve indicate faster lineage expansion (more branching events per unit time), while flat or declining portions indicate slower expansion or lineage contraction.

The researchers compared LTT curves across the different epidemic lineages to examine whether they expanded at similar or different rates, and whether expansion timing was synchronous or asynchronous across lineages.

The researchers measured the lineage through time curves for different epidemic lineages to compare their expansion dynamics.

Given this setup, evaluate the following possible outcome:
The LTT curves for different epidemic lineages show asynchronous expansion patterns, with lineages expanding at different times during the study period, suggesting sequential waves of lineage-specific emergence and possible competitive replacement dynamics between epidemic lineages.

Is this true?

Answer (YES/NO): YES